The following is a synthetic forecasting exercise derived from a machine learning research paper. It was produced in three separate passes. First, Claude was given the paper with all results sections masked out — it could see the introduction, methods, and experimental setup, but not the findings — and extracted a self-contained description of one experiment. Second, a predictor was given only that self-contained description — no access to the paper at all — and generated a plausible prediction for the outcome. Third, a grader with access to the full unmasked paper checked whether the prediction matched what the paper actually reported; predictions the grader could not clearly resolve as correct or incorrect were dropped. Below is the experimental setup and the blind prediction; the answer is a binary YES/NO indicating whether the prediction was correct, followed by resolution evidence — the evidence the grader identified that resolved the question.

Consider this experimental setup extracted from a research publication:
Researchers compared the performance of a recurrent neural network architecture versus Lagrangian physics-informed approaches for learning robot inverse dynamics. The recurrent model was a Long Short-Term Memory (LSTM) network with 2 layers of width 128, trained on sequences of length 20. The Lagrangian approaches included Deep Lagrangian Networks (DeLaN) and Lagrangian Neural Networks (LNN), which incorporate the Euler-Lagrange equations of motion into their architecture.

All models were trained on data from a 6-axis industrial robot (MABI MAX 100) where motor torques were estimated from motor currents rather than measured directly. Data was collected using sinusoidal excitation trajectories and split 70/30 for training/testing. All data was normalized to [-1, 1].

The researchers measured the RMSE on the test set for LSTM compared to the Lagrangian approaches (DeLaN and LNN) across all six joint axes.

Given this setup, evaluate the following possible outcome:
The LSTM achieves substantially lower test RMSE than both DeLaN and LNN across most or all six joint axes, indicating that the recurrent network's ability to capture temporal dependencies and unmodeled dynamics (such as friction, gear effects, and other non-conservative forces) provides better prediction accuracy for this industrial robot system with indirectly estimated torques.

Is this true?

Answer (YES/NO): NO